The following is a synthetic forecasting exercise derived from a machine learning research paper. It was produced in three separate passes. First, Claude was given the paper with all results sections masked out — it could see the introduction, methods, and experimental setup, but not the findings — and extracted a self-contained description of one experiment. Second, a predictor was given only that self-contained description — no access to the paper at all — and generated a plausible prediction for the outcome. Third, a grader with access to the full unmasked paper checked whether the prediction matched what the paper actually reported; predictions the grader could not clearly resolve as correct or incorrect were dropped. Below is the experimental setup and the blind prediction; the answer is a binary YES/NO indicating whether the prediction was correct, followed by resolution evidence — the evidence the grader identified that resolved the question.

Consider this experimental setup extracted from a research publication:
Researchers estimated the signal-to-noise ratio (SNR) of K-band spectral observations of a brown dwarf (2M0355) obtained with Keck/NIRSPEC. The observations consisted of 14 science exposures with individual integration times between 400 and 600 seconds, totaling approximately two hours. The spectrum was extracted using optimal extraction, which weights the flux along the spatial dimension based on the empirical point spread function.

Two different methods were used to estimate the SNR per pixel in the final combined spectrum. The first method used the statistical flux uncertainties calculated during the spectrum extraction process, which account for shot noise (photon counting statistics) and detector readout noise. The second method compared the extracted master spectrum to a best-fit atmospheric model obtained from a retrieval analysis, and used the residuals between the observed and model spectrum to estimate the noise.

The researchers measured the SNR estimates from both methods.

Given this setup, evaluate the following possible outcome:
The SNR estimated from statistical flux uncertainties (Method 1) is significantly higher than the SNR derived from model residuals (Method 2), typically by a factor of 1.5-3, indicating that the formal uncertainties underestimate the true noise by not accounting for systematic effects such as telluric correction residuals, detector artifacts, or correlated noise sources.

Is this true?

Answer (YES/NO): NO